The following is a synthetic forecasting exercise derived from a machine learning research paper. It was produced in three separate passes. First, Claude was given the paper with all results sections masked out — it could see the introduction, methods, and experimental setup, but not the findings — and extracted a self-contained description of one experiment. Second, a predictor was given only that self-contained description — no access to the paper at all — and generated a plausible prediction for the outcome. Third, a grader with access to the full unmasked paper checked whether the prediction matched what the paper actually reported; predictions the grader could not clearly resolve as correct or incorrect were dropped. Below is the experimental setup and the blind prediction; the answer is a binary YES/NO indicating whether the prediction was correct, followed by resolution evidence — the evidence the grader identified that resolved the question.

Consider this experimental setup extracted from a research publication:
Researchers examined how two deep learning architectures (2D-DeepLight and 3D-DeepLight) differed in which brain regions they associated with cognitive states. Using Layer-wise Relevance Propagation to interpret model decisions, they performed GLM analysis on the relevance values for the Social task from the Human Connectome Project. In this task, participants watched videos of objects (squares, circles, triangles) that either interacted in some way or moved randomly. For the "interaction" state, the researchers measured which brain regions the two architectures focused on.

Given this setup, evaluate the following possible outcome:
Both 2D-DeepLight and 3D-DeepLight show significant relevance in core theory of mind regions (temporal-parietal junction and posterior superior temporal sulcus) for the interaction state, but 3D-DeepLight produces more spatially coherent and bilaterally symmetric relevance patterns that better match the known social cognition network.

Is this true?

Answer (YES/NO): NO